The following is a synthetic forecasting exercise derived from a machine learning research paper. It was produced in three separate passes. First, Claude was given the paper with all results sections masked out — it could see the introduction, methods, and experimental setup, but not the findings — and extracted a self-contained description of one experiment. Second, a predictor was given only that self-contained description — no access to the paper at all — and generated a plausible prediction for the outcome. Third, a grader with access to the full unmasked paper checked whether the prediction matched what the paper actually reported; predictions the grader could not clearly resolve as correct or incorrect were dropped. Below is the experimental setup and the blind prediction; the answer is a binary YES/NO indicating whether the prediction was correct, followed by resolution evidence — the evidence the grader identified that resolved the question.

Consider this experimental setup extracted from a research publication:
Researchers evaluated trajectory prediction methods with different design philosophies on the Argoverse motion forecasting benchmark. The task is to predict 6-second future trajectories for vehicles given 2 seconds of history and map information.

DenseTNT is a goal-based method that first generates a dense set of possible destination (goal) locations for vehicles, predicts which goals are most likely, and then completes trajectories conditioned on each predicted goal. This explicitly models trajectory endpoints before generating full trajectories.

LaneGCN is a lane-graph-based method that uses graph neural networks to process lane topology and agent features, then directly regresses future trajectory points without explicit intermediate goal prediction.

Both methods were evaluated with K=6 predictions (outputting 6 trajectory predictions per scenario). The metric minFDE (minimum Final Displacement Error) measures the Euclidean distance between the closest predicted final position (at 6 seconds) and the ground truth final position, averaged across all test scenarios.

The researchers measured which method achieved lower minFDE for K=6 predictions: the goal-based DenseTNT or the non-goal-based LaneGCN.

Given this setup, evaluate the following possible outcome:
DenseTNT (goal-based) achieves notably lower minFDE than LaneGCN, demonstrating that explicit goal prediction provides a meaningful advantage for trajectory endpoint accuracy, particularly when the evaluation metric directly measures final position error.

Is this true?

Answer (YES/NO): YES